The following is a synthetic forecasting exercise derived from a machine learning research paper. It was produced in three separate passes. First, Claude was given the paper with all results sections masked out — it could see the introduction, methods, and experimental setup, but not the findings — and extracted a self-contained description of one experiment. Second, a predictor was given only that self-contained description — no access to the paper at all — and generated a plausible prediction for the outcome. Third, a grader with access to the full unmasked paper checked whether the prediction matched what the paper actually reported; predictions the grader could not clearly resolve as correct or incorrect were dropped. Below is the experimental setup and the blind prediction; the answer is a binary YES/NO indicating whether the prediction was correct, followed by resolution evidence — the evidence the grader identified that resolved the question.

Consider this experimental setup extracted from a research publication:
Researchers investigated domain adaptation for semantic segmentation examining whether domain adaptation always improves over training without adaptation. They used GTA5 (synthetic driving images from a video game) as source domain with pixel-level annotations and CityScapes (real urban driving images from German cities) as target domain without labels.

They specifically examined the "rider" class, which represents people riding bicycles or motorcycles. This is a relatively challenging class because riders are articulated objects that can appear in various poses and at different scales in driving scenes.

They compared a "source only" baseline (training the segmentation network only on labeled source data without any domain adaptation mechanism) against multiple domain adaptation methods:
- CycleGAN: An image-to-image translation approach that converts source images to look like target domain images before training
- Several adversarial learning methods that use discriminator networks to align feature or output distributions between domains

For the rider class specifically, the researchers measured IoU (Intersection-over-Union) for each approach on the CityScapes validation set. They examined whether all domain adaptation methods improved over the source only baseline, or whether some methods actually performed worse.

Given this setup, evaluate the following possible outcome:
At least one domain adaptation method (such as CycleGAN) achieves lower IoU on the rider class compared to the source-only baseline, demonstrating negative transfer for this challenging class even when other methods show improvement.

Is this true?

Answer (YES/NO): YES